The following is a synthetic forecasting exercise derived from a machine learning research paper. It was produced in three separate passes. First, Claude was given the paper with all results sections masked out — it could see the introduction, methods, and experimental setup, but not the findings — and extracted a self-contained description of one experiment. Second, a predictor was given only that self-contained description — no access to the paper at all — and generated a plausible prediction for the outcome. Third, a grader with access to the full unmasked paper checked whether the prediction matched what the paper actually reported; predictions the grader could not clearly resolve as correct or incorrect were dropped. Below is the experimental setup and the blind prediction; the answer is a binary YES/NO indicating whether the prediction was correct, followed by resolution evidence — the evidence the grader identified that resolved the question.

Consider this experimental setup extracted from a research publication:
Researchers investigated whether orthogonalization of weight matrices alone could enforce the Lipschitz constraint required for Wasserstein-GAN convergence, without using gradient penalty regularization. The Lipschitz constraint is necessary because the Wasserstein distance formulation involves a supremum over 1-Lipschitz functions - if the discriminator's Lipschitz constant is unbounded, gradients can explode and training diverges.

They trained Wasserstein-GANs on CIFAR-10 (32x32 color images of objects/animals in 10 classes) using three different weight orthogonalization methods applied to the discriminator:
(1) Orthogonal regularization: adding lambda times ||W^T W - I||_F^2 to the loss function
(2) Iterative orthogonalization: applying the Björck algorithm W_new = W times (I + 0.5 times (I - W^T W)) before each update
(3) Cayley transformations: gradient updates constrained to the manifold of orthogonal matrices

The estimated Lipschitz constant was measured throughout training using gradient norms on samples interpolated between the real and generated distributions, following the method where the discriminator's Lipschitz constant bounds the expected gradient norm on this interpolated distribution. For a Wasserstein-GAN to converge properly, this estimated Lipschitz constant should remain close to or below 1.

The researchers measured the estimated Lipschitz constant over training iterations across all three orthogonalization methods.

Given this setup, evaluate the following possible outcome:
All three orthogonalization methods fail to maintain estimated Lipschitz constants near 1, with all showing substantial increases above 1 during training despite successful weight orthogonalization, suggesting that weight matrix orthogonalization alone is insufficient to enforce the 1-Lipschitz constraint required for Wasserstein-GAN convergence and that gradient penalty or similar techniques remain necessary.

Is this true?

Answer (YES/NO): NO